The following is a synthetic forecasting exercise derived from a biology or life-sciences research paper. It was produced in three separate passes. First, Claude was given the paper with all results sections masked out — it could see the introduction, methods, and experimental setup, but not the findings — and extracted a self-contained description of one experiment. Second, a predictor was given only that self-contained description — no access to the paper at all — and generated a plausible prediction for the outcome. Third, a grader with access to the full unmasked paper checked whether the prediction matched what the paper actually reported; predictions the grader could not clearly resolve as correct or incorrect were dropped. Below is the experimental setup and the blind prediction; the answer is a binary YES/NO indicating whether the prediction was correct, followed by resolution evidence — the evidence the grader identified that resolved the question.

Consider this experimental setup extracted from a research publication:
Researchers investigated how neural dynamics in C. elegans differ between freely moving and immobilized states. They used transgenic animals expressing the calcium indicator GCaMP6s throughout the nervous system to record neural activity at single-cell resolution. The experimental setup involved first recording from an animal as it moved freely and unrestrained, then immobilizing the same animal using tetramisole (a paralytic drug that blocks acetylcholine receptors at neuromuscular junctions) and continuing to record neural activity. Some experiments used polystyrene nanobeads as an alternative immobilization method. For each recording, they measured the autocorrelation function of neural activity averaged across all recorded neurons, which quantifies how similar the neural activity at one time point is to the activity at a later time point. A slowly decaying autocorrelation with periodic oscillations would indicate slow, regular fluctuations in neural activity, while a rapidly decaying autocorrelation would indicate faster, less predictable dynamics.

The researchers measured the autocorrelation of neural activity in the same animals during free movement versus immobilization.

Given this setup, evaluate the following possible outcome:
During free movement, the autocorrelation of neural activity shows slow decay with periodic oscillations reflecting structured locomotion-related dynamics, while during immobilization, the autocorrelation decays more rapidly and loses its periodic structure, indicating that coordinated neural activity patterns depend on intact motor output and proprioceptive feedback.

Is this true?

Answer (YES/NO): NO